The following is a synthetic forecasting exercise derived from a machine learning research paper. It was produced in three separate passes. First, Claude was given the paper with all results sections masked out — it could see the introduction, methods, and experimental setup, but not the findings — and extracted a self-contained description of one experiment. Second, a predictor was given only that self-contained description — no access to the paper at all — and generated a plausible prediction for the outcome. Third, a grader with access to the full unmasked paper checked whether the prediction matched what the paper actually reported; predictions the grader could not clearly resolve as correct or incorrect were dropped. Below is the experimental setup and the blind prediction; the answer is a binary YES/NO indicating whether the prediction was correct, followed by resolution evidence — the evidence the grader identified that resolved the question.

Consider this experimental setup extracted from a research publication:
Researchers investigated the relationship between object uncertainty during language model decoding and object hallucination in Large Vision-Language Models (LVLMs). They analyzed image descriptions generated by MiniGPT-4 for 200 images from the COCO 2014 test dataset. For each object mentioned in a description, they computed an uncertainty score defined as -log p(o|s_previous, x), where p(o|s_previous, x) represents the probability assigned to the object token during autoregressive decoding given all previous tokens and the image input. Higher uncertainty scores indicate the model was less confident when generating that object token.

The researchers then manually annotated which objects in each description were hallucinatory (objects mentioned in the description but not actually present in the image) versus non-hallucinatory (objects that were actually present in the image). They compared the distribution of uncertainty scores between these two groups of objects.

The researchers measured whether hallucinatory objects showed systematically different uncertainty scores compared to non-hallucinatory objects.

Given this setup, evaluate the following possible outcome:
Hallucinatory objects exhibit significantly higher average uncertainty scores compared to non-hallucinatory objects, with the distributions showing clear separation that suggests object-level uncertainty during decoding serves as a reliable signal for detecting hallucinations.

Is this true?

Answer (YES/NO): NO